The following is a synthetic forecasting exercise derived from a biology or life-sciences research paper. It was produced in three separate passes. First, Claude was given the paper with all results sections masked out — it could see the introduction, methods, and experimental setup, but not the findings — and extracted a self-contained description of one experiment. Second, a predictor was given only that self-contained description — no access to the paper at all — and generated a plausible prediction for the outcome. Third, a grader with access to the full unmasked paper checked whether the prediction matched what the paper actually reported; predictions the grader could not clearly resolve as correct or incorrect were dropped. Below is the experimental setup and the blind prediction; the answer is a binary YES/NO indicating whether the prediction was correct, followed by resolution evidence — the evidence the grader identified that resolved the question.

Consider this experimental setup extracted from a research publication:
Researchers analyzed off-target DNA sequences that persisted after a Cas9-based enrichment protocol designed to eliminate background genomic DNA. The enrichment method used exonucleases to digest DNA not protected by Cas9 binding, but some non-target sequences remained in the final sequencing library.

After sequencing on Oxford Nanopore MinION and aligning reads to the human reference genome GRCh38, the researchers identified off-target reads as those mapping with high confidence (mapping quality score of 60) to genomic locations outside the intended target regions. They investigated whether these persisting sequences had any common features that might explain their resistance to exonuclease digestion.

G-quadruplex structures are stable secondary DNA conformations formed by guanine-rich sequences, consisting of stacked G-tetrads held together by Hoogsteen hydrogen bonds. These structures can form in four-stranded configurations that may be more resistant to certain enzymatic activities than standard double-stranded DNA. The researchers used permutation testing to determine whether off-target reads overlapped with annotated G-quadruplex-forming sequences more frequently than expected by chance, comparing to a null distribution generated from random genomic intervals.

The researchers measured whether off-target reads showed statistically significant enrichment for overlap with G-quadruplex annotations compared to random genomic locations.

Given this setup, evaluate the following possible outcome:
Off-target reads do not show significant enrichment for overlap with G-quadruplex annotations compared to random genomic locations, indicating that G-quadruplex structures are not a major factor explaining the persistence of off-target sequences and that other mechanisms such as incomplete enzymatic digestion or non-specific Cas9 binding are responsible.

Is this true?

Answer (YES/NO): YES